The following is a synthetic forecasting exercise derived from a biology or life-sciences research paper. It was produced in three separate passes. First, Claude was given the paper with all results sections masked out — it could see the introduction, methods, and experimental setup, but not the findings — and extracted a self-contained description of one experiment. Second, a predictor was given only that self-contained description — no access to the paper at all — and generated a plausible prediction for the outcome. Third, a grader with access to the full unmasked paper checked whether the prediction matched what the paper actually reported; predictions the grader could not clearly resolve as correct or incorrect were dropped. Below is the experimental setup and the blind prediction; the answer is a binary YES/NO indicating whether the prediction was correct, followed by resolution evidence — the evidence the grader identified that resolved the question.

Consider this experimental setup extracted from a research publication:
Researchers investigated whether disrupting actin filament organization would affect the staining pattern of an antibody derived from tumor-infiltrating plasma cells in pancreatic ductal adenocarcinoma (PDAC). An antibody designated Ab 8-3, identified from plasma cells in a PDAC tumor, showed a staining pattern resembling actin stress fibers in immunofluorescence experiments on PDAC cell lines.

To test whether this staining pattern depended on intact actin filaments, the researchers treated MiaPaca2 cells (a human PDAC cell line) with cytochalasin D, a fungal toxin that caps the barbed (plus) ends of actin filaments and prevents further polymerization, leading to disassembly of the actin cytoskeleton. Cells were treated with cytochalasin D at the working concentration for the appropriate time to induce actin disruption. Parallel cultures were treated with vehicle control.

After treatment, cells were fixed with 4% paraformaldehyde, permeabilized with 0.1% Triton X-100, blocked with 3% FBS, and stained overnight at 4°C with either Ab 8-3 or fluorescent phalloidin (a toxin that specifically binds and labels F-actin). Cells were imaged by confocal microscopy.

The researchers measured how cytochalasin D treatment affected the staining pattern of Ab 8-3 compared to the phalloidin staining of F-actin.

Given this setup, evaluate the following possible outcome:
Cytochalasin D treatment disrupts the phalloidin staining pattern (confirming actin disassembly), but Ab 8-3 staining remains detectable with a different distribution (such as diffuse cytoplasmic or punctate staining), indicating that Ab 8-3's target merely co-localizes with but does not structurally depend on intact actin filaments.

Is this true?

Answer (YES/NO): NO